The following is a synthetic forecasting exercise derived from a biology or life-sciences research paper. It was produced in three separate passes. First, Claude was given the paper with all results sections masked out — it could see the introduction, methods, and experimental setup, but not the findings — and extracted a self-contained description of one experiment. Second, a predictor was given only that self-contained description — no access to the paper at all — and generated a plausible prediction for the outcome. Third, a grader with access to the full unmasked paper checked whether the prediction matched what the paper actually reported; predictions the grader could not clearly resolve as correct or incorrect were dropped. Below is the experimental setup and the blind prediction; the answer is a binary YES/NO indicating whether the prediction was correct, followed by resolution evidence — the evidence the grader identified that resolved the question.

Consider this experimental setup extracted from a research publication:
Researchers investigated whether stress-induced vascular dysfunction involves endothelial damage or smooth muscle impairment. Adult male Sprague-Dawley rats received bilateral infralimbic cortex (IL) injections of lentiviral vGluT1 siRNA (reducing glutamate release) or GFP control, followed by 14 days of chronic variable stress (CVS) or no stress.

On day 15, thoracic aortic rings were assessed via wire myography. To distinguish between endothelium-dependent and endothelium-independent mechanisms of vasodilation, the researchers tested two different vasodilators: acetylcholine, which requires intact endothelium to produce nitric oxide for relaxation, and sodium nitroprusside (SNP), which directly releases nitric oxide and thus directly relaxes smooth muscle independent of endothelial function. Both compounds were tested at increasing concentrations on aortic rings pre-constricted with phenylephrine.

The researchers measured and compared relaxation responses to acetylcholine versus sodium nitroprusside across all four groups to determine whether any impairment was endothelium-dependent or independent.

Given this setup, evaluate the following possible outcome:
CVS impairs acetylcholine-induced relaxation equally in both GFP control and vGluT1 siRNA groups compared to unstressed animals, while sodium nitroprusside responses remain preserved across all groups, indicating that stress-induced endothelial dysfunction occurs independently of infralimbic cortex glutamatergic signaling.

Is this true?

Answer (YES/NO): NO